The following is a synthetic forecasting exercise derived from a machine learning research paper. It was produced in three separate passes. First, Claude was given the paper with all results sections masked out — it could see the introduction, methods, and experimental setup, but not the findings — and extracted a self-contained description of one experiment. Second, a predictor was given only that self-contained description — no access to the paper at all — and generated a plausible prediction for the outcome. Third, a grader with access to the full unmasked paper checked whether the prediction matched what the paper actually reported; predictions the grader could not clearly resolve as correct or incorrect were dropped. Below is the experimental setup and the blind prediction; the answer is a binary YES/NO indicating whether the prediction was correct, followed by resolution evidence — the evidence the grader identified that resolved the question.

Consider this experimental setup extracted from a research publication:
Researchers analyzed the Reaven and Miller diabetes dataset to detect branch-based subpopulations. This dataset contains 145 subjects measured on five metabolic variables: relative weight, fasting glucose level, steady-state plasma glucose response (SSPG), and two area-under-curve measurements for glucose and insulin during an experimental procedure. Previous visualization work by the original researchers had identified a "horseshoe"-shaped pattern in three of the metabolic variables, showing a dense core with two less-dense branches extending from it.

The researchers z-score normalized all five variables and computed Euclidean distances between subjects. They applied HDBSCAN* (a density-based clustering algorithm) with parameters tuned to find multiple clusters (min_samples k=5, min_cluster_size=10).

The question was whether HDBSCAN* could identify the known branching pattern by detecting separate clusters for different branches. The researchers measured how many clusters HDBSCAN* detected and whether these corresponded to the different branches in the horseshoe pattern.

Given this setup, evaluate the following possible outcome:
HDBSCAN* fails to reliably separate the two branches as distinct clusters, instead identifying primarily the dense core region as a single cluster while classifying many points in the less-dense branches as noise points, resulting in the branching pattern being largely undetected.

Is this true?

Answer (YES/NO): NO